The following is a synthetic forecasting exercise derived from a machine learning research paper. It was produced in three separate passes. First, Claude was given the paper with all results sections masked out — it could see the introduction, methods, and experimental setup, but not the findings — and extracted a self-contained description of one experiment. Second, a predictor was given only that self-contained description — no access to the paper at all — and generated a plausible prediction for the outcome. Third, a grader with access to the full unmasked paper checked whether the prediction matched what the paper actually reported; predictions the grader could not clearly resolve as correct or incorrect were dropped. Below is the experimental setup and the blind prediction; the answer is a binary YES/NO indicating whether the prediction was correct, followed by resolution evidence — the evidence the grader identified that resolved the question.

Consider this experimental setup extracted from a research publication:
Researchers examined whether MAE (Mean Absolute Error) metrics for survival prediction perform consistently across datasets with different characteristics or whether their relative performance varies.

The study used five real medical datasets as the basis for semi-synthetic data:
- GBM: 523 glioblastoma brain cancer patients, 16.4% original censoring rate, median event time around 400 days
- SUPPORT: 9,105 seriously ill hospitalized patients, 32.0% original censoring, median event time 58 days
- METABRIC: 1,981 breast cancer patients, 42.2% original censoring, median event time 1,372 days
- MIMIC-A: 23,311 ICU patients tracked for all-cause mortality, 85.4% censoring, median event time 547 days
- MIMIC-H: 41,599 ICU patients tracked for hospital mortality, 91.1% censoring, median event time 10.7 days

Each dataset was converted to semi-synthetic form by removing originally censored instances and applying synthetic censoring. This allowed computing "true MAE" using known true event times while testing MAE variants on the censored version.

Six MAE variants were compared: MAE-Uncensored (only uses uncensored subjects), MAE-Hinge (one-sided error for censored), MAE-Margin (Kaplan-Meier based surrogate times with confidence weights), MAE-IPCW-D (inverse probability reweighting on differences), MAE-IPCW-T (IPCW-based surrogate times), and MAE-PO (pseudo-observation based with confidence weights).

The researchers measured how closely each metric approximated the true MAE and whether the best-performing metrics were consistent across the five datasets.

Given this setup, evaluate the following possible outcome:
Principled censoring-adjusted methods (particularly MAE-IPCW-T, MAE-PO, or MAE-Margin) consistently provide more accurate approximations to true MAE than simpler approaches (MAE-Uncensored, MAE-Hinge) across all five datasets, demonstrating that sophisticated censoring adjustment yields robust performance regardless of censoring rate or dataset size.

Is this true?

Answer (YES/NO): NO